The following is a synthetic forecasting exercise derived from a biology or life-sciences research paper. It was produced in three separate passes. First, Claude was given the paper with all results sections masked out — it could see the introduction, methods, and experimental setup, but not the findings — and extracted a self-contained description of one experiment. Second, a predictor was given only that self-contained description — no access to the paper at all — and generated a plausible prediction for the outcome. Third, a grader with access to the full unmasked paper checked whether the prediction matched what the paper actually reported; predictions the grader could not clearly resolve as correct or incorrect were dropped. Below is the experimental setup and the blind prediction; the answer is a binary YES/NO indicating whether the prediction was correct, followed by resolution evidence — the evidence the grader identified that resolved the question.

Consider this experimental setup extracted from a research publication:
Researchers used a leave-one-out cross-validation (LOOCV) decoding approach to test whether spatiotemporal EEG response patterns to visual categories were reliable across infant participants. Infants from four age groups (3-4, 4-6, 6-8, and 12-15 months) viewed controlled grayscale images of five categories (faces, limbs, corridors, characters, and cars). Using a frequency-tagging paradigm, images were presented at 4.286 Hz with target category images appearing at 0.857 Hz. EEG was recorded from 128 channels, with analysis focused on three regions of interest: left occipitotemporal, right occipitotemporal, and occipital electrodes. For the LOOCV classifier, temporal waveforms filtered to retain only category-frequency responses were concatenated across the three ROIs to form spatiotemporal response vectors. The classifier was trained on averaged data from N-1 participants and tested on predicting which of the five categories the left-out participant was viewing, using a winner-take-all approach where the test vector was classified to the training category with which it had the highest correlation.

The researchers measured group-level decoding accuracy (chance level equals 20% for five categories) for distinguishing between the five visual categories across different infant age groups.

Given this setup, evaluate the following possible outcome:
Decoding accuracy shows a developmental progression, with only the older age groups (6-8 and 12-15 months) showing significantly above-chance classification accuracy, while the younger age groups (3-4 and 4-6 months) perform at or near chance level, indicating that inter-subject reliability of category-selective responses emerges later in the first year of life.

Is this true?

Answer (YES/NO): YES